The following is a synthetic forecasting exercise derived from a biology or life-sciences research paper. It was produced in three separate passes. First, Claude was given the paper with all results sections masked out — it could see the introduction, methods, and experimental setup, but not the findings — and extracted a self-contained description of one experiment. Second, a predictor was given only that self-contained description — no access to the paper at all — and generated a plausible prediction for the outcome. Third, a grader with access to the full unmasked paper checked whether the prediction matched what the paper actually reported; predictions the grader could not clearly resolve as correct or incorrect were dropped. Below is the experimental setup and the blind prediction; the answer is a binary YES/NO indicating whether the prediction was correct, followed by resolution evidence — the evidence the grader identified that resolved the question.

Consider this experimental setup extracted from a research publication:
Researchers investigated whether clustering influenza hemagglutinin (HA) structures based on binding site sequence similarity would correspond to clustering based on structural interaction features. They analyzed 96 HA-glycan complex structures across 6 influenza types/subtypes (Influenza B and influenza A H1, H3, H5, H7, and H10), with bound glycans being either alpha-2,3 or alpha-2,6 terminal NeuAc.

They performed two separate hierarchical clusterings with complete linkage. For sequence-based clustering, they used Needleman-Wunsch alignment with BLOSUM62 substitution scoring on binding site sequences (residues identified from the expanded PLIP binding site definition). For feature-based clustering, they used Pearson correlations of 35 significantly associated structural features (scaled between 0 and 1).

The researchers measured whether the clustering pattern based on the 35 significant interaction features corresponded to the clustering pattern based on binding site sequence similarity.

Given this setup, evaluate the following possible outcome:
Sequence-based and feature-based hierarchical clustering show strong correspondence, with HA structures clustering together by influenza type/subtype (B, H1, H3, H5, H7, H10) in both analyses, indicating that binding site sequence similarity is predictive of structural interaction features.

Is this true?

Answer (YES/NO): NO